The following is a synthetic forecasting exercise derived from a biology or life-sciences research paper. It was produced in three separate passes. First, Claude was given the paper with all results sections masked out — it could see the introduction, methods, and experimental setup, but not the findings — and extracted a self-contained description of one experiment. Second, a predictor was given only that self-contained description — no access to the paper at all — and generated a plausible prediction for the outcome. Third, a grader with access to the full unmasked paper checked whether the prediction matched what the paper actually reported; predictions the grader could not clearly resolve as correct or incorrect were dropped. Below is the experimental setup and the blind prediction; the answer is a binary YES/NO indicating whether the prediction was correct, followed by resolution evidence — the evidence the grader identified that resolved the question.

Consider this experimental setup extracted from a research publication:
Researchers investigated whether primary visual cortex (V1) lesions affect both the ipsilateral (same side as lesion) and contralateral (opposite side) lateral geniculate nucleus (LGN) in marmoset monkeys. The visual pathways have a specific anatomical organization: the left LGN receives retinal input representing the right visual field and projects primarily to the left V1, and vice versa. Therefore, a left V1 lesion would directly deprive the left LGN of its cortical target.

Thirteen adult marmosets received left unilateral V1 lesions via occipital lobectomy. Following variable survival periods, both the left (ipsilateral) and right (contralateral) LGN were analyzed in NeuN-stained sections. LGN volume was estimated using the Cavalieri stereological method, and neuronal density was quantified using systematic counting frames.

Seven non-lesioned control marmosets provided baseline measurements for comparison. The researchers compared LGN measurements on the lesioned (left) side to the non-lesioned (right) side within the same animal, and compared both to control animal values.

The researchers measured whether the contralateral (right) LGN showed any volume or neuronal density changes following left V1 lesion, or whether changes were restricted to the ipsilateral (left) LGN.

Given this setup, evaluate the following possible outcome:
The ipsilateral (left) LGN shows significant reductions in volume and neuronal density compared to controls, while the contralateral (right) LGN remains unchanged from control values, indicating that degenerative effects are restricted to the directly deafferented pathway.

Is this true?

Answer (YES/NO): YES